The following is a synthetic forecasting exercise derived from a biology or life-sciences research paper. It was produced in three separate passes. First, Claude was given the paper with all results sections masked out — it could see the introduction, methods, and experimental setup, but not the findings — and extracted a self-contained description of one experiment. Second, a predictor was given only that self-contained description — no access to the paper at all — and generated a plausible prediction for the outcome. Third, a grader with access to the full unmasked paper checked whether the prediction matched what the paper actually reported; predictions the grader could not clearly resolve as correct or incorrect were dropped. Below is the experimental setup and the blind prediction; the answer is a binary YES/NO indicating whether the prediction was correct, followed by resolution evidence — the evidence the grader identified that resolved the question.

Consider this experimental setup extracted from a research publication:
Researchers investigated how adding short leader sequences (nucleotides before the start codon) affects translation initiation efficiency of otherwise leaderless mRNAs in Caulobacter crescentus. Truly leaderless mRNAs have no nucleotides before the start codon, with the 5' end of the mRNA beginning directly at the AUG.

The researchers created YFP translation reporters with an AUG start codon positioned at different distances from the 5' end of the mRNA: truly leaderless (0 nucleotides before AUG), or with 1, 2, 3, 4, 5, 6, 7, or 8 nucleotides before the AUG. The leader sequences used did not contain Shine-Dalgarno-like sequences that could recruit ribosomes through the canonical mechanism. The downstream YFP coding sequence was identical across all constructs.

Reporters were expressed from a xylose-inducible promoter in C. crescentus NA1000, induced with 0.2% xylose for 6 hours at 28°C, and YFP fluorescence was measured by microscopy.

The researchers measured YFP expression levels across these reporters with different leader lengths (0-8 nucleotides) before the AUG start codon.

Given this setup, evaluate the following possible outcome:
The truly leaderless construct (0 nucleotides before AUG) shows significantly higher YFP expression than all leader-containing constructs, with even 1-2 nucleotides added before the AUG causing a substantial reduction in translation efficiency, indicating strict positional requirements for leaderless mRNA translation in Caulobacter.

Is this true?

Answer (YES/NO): YES